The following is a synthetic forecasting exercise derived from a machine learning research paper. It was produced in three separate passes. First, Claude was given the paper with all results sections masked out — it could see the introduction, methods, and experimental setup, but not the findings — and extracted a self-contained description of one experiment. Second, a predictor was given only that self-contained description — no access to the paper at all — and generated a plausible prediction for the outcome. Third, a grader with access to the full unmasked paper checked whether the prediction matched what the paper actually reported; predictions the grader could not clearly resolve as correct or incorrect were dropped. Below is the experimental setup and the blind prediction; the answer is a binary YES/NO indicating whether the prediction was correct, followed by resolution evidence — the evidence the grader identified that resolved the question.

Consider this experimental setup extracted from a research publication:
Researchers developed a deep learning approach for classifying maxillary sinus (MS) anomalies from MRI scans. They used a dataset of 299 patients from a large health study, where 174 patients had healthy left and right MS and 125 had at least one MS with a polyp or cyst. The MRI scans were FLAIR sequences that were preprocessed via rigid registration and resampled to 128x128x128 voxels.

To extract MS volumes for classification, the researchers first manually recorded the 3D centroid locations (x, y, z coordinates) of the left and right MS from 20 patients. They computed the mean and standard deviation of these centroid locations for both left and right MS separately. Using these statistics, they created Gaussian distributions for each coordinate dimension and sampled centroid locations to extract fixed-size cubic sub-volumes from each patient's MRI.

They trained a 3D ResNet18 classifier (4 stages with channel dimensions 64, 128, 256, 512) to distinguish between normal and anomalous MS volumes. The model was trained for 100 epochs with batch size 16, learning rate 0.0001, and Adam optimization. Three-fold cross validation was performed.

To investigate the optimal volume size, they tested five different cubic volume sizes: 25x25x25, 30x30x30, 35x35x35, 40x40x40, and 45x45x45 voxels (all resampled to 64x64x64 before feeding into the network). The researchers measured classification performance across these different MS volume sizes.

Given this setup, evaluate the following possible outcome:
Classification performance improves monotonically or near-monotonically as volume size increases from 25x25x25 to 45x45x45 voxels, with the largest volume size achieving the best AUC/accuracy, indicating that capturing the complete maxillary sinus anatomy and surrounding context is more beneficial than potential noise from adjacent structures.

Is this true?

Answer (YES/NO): NO